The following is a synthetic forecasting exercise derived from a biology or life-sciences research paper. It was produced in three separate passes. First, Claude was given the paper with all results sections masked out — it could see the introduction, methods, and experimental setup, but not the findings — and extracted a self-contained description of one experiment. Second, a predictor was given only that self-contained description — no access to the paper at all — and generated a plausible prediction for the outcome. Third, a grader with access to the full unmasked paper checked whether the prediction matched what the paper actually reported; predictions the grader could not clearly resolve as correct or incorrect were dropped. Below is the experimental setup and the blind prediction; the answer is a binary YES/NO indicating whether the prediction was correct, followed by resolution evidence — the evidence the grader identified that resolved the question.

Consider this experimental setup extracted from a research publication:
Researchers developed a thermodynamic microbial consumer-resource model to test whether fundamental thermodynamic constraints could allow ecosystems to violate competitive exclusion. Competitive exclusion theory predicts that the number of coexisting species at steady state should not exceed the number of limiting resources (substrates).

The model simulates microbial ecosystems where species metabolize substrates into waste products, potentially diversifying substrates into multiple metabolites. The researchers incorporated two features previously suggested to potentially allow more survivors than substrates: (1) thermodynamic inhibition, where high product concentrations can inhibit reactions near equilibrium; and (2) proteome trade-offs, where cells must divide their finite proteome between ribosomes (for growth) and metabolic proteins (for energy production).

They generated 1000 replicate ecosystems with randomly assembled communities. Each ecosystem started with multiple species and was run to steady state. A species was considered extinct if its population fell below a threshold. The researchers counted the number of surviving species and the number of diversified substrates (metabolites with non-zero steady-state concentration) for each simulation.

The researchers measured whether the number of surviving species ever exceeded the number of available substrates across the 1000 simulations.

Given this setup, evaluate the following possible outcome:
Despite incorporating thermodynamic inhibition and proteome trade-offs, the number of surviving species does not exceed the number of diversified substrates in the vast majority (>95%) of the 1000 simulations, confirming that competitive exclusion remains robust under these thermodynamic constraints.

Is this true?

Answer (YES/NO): YES